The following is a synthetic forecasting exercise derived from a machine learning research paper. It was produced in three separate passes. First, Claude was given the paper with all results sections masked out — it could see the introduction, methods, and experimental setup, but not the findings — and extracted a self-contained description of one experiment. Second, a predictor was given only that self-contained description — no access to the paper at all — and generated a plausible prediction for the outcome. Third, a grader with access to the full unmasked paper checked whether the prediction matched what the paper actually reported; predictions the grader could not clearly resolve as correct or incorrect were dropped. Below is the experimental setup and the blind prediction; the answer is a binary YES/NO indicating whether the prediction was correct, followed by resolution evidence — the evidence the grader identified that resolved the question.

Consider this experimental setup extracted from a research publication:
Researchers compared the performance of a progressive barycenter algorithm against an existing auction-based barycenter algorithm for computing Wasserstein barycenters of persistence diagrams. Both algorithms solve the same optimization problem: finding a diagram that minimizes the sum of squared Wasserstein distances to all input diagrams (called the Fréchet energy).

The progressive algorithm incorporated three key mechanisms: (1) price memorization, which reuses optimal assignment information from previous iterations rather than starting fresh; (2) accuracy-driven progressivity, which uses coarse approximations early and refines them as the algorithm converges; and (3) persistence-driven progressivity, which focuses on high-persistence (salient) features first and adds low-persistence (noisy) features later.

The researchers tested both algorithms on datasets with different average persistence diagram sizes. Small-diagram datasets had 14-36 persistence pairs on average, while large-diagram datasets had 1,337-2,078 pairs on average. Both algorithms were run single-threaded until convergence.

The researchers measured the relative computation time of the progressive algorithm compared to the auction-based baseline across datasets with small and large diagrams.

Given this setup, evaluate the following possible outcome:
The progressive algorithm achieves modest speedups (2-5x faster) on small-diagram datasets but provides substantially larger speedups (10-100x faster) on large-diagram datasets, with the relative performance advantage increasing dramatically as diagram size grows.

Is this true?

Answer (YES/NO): NO